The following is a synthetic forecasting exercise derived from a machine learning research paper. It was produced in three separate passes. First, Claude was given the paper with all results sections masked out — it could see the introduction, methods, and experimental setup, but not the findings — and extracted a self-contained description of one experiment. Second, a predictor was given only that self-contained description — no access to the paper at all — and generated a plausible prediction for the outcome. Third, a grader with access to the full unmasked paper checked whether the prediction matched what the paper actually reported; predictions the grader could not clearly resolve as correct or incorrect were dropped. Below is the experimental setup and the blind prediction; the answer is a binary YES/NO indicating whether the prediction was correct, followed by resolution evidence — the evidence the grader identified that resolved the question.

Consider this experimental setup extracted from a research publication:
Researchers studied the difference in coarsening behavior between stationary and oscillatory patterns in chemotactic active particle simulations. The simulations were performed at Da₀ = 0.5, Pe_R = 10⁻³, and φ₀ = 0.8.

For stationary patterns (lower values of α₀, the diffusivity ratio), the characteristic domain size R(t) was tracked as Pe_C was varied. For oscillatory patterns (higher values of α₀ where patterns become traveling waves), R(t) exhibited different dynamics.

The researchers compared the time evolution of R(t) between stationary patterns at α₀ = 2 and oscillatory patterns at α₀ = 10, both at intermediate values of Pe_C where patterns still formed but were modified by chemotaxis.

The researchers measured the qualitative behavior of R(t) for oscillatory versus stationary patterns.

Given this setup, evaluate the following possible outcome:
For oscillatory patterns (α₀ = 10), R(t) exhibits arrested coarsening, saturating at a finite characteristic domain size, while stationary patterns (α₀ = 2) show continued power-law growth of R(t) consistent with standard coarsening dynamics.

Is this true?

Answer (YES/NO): NO